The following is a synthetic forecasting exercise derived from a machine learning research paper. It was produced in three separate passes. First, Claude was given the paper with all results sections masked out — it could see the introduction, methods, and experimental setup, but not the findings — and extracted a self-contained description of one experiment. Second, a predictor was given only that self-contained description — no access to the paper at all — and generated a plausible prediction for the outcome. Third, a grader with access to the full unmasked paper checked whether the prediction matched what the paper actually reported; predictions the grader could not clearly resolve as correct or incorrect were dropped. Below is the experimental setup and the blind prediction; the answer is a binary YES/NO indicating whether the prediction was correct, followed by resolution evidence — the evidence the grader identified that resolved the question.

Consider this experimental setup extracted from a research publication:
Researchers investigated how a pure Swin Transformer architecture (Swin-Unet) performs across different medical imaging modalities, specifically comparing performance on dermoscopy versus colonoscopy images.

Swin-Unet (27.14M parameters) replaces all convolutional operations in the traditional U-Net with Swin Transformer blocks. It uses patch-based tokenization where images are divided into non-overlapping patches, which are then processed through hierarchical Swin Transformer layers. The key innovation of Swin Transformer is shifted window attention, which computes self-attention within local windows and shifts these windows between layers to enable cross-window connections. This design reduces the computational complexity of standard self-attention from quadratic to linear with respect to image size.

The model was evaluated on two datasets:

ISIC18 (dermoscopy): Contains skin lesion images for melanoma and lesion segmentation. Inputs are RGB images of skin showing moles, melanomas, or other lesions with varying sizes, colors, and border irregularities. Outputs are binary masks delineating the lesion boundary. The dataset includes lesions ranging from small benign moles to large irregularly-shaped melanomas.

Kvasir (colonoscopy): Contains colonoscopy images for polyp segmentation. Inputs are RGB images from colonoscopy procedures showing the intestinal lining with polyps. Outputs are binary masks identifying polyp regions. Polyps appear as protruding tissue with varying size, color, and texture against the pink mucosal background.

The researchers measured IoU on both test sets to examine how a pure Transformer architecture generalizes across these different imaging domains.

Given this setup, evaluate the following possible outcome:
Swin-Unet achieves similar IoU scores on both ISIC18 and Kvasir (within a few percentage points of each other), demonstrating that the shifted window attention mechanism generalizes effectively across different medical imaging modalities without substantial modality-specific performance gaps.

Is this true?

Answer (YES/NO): NO